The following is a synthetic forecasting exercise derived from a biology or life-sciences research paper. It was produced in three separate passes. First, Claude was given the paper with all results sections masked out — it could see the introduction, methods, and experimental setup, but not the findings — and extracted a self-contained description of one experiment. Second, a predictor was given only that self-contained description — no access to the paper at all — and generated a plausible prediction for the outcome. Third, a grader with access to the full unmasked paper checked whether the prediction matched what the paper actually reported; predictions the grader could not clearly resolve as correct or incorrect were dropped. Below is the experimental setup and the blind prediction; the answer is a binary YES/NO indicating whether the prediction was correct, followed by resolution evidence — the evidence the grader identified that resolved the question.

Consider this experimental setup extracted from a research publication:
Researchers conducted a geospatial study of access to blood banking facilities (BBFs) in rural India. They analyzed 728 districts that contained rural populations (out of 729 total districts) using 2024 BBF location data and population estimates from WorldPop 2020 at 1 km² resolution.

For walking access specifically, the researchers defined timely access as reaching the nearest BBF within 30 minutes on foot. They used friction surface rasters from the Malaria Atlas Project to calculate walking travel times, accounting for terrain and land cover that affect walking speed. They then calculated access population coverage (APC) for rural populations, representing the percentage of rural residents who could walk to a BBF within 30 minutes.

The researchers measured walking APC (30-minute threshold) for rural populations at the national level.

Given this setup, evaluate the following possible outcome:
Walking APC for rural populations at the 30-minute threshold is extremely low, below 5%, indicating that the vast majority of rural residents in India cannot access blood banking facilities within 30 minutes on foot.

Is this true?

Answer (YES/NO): YES